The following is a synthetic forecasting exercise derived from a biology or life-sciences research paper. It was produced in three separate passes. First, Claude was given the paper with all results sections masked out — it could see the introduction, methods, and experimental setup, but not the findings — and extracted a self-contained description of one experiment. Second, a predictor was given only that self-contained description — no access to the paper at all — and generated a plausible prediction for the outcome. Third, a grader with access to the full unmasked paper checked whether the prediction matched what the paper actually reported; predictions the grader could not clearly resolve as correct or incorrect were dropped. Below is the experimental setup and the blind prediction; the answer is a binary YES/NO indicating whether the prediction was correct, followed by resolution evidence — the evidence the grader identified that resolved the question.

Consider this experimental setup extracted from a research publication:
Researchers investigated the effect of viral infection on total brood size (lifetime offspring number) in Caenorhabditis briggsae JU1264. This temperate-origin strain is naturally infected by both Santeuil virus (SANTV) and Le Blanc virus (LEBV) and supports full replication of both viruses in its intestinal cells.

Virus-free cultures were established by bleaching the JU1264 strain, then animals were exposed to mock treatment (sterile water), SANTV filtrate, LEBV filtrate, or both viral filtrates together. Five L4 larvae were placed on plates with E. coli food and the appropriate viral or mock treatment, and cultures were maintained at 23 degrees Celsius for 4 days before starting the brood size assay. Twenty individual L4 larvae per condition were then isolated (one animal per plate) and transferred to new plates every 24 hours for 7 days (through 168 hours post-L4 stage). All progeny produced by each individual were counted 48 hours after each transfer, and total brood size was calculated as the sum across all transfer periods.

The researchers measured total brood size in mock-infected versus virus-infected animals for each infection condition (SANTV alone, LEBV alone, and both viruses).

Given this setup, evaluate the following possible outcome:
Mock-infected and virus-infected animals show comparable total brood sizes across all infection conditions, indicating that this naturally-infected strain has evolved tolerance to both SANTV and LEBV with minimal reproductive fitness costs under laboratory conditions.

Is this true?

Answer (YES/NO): NO